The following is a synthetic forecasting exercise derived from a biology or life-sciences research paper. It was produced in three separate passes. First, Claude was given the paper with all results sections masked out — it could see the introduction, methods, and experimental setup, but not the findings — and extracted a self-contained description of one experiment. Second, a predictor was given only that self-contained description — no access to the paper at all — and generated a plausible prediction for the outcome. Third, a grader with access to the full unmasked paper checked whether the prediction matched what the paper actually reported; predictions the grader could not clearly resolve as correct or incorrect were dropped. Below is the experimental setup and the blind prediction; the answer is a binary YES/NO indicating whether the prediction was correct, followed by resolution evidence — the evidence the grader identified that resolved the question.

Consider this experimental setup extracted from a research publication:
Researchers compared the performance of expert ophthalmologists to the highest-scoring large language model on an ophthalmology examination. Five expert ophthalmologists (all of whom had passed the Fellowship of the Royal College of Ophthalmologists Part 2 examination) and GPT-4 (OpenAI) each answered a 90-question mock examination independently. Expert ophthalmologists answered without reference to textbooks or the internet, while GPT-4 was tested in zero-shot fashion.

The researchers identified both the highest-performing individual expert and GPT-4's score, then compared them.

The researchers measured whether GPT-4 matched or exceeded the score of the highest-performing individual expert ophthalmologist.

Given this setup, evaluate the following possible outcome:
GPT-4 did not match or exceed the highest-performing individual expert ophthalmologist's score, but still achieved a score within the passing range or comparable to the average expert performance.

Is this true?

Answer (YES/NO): YES